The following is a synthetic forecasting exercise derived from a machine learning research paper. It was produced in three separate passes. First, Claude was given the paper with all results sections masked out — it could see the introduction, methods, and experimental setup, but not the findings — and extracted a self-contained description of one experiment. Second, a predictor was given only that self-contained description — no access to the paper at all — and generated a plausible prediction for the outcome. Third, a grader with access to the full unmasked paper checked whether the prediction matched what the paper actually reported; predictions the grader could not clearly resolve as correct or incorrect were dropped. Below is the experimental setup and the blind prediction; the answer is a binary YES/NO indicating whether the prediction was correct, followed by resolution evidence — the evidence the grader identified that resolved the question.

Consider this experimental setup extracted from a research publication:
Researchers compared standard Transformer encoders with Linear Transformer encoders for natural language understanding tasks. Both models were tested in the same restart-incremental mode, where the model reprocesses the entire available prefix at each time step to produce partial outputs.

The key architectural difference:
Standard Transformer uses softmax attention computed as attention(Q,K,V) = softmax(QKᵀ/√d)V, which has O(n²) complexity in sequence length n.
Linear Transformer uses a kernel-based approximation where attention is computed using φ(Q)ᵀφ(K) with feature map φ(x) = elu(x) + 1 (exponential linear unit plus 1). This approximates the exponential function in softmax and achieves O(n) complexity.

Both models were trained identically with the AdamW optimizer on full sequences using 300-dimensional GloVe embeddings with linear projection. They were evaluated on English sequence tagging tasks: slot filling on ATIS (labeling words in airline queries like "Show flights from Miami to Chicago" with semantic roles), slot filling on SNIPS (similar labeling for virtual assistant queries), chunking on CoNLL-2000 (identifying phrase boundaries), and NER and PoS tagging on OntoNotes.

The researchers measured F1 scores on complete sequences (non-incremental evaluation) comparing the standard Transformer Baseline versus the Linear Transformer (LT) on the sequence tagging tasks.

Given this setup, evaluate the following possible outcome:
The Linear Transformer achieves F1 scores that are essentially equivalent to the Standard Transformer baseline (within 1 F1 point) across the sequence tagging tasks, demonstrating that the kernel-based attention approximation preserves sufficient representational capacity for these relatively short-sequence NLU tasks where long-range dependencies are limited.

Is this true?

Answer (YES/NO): NO